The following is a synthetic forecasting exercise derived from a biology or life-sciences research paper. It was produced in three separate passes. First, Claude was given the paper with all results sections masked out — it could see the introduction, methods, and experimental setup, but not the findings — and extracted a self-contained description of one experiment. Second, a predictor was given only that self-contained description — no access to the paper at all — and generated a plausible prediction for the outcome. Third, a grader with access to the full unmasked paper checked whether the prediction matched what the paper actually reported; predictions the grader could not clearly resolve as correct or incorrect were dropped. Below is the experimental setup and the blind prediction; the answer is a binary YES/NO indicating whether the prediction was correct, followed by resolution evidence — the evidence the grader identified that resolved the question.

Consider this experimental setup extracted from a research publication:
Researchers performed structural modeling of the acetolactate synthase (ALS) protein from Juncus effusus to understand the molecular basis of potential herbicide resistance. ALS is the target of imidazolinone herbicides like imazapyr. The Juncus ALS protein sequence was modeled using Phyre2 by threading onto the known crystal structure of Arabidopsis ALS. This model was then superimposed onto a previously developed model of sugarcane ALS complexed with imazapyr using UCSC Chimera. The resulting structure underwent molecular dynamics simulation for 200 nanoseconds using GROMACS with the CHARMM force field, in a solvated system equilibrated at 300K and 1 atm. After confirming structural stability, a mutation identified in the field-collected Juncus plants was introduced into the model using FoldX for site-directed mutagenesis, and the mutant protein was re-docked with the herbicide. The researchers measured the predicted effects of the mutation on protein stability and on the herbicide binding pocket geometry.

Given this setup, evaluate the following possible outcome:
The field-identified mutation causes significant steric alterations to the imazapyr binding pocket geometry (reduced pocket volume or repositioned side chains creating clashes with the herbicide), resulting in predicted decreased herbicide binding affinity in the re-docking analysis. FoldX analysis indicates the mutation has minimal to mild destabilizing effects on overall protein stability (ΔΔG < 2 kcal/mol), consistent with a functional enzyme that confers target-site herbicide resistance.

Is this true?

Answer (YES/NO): NO